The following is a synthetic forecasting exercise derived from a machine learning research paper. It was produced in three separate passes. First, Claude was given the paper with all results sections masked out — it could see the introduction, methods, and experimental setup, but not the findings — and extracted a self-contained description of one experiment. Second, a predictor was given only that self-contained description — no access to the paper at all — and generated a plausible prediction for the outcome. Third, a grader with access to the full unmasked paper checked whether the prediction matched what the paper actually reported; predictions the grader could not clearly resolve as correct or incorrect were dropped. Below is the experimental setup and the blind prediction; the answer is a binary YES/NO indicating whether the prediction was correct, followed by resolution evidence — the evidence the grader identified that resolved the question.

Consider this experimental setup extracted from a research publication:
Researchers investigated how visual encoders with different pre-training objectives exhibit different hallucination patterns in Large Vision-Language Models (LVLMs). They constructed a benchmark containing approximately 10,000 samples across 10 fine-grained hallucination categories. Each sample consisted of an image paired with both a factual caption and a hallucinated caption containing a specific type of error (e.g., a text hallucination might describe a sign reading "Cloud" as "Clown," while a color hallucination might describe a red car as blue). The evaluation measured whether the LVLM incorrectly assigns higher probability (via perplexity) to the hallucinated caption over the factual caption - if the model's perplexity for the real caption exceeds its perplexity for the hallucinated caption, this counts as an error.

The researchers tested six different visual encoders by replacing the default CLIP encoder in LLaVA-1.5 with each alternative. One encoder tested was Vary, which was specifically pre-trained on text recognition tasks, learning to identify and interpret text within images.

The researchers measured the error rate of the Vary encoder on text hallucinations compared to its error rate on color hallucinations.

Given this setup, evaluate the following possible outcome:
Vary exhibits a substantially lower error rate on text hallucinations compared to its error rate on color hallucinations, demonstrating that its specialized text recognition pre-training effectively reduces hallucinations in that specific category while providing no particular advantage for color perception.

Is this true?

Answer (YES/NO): YES